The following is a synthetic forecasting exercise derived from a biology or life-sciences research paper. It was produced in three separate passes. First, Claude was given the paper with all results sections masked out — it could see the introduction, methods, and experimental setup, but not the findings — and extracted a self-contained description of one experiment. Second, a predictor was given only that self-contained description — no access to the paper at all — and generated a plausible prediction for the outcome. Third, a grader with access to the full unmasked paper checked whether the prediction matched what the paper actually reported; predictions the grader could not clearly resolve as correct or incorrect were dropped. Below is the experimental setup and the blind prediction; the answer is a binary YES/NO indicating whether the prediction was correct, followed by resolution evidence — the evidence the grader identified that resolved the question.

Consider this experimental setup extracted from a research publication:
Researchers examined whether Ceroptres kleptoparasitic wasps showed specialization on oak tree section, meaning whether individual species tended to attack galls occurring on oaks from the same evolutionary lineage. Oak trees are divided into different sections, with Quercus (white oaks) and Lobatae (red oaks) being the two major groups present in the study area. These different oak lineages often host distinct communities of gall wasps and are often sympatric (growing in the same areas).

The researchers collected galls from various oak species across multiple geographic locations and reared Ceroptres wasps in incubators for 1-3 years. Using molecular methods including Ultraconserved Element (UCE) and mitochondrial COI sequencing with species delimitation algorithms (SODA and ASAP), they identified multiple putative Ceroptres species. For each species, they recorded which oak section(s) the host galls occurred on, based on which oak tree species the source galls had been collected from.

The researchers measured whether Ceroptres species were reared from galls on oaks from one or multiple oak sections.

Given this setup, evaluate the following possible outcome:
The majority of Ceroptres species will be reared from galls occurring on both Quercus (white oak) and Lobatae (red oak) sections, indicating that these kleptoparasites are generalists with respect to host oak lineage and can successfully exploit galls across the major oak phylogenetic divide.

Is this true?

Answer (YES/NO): NO